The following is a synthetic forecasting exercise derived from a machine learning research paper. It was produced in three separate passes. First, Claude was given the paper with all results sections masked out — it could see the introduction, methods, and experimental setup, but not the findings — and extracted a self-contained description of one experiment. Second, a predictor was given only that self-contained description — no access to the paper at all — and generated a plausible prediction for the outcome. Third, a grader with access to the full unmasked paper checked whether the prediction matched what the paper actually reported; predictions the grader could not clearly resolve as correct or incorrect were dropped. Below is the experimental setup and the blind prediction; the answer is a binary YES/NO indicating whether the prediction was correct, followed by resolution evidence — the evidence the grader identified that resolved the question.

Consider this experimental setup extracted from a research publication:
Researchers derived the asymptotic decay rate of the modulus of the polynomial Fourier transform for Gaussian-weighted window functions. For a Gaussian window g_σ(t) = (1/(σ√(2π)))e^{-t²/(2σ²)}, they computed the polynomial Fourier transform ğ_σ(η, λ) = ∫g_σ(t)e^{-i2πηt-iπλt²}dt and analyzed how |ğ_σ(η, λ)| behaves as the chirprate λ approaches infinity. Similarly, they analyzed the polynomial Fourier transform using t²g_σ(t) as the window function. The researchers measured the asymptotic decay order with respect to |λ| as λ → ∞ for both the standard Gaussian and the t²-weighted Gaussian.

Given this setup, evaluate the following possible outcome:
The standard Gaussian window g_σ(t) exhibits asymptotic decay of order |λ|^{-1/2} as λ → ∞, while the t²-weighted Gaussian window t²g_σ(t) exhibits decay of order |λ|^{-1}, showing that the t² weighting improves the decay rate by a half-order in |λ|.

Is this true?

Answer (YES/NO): NO